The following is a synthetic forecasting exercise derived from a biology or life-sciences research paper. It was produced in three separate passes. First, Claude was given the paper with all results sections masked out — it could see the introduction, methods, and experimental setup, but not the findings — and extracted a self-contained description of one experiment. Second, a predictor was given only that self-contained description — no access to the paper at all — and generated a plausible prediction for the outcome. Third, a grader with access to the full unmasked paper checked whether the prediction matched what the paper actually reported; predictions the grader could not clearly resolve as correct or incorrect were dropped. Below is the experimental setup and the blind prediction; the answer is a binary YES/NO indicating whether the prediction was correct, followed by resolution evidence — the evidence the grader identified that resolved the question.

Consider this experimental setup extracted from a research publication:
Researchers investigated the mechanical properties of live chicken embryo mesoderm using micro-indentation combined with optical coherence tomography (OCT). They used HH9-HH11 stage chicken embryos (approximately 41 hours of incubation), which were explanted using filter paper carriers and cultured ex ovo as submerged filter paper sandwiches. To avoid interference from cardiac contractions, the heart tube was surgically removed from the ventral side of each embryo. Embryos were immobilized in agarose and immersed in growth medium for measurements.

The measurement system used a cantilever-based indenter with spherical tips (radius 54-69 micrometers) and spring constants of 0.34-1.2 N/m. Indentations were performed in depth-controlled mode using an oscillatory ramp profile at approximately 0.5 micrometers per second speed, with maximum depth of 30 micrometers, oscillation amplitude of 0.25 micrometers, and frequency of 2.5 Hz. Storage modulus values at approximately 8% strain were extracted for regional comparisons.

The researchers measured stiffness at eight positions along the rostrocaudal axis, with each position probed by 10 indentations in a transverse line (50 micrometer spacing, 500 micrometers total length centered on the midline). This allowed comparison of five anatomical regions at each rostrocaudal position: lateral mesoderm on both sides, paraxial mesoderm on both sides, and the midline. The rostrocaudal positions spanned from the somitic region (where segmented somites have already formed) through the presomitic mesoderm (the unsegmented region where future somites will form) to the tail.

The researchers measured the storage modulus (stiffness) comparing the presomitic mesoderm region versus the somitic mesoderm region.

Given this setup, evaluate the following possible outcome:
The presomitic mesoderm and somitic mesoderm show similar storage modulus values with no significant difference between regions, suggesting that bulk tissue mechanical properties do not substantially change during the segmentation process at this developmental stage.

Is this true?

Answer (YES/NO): NO